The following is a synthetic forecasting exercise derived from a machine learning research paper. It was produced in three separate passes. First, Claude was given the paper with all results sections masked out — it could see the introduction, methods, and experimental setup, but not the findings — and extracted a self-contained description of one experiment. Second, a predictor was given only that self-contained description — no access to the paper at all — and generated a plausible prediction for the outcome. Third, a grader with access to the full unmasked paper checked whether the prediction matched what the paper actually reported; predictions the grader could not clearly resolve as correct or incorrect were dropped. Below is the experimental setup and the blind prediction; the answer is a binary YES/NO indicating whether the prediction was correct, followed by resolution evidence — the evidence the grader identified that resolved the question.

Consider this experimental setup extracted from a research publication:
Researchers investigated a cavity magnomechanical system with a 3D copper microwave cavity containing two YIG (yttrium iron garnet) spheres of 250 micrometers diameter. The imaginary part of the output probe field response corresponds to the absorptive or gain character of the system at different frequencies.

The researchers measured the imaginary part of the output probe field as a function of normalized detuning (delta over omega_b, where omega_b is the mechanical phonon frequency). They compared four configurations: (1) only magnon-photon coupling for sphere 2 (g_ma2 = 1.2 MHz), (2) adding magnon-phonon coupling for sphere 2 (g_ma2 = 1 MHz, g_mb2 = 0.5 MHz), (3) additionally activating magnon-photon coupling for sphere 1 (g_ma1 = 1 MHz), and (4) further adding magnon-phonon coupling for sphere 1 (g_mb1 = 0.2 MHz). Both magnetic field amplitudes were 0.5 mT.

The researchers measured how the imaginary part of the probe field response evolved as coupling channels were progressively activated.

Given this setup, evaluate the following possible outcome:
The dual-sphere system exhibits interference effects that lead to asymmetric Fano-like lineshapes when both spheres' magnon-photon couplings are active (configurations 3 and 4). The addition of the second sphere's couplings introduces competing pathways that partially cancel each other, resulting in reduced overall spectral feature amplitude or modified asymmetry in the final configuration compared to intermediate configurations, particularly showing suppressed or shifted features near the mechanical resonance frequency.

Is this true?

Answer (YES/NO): NO